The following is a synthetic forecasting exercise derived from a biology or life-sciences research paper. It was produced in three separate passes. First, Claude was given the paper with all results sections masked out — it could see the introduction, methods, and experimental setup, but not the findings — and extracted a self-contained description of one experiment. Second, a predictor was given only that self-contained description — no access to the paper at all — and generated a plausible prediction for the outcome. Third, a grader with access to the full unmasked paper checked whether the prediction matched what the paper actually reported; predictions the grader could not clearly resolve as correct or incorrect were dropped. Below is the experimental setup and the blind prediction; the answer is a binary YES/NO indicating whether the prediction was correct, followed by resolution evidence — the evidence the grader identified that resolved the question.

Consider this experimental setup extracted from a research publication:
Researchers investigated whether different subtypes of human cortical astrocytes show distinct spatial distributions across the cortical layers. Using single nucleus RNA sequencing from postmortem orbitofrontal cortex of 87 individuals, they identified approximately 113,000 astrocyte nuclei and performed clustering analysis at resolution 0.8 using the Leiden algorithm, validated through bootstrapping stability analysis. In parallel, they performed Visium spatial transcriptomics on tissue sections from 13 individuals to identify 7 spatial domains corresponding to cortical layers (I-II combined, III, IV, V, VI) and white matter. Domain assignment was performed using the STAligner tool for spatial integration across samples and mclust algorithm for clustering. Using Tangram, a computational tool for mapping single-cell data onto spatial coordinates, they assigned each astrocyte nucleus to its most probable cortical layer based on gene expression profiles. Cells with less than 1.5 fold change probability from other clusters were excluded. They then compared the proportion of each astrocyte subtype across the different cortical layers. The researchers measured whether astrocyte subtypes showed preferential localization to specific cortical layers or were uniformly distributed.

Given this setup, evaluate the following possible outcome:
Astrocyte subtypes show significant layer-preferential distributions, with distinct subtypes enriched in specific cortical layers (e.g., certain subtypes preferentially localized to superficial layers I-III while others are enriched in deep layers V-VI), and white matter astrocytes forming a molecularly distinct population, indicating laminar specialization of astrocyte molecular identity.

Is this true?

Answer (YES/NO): NO